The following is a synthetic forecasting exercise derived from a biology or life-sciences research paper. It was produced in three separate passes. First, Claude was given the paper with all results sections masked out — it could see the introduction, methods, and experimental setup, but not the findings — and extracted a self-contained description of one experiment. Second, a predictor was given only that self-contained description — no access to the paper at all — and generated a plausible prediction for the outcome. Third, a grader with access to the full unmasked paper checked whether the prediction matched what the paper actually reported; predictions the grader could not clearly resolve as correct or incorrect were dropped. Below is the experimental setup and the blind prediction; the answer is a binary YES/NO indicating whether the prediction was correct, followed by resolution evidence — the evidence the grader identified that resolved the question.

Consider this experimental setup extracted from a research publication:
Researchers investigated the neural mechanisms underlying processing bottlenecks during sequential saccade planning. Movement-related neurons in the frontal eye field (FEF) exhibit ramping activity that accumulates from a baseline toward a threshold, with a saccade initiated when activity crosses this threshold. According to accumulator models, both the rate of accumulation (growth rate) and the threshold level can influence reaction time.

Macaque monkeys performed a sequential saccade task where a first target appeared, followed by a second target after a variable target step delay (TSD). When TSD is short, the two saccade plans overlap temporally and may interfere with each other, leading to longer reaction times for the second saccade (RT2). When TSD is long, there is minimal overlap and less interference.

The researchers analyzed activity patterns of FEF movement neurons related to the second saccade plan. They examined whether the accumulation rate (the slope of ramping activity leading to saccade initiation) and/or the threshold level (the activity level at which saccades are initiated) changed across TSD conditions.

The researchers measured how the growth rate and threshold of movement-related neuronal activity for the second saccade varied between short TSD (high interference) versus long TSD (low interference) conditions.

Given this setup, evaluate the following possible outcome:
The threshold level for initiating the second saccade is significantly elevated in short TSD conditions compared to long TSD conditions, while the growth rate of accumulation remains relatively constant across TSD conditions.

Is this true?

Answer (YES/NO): NO